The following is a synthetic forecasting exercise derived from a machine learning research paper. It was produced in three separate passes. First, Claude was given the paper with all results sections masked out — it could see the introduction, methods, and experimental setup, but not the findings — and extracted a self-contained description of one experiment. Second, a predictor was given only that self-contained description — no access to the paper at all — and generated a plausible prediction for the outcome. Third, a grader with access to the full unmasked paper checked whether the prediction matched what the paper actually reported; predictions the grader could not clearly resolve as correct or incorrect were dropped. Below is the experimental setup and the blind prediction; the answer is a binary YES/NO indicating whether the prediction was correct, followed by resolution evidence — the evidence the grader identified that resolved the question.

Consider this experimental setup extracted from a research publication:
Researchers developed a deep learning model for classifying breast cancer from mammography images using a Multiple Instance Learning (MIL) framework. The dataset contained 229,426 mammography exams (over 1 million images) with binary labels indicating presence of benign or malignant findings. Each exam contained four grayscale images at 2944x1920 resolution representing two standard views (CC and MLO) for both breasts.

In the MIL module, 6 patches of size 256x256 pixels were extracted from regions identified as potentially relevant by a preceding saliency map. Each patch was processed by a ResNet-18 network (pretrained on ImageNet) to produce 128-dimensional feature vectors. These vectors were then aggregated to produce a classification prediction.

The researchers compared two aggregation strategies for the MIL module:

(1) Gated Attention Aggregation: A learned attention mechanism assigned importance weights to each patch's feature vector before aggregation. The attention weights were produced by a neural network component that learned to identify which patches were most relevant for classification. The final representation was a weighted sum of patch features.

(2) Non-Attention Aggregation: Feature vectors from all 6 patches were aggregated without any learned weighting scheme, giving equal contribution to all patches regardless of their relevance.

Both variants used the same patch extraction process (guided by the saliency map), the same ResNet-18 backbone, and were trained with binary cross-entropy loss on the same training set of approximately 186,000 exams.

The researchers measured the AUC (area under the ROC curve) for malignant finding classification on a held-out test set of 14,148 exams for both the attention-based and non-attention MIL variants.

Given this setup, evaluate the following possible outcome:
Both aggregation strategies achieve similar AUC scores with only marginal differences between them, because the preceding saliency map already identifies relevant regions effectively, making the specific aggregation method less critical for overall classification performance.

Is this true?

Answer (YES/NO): NO